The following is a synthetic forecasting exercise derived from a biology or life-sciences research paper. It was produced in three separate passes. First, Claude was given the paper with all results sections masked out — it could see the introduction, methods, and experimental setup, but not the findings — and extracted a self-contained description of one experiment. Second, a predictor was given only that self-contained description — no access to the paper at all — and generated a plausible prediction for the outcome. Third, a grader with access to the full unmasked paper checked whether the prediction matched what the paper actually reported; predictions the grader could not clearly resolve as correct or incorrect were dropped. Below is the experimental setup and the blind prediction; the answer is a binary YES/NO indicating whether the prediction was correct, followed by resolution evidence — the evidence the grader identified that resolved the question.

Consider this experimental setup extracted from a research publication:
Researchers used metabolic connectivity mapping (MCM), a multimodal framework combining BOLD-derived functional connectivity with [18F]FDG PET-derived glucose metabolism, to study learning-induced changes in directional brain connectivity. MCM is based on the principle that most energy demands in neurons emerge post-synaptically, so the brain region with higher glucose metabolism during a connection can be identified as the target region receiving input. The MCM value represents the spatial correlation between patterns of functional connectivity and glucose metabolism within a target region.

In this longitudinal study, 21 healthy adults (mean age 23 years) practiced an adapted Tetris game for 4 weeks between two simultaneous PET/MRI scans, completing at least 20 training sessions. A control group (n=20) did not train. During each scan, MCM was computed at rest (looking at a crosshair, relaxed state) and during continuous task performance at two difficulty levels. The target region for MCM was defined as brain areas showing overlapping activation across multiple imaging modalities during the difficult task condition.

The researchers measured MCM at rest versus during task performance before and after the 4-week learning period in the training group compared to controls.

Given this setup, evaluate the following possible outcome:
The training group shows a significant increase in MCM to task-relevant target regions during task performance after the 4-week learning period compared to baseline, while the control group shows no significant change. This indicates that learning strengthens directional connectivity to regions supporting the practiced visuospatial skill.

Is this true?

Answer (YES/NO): NO